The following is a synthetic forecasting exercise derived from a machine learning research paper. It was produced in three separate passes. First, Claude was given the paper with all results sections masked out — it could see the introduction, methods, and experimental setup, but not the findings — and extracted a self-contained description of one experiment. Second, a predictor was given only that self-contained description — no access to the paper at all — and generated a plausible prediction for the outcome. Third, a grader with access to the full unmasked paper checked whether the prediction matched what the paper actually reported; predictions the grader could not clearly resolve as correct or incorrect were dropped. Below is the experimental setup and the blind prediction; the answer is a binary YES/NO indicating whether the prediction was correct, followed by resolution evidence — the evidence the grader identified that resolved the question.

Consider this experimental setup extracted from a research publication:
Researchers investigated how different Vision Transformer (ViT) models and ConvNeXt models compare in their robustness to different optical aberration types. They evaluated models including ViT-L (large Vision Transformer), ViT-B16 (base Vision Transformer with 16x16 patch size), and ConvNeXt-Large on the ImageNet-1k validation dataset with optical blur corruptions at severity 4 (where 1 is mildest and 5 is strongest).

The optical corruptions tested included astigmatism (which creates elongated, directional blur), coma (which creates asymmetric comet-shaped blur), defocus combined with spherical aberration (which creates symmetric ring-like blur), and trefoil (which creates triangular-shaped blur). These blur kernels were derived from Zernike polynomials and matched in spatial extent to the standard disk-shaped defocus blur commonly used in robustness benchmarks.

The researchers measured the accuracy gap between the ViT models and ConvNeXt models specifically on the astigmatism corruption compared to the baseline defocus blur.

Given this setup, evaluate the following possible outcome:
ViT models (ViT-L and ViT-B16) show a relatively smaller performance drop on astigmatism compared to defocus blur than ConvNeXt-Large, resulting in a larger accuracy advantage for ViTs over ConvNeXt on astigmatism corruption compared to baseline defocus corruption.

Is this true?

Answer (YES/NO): YES